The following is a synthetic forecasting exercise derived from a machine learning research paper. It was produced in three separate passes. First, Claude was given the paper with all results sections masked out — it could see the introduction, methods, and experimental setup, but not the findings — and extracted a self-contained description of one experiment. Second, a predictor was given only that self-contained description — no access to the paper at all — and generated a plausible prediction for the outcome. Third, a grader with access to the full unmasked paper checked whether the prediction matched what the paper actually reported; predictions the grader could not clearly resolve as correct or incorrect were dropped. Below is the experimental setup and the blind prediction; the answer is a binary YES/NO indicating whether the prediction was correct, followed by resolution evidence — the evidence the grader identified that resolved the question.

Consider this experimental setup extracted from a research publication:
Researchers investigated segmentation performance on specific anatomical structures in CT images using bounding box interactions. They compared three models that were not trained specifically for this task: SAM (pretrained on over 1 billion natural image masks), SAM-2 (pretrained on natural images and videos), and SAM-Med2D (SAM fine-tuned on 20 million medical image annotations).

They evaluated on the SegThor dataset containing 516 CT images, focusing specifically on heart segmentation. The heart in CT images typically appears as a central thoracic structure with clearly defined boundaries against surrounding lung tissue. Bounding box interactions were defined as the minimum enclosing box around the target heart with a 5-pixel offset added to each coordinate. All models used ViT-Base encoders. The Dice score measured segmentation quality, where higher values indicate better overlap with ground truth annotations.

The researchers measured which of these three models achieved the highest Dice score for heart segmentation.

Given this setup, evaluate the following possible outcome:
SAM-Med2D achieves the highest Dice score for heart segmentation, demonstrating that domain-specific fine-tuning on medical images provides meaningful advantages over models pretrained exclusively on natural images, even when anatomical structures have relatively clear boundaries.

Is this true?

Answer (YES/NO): YES